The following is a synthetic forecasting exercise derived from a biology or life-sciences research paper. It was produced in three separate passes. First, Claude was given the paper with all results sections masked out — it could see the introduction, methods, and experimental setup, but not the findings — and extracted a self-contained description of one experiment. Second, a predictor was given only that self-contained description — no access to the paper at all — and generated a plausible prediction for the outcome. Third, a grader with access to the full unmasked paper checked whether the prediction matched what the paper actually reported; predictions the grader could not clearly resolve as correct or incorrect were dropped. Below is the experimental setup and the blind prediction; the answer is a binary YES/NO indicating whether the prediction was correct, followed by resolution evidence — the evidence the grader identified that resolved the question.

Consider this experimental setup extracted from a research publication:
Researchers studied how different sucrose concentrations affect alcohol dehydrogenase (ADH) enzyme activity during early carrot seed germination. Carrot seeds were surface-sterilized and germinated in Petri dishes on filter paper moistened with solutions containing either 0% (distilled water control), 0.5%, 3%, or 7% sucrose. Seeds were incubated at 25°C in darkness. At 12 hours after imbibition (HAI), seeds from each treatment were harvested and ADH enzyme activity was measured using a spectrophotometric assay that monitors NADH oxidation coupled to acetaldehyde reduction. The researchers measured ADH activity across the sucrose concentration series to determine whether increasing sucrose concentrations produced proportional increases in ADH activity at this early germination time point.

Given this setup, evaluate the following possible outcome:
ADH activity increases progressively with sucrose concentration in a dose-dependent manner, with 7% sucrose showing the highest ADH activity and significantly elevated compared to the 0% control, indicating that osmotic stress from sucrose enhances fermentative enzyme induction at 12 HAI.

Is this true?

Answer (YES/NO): NO